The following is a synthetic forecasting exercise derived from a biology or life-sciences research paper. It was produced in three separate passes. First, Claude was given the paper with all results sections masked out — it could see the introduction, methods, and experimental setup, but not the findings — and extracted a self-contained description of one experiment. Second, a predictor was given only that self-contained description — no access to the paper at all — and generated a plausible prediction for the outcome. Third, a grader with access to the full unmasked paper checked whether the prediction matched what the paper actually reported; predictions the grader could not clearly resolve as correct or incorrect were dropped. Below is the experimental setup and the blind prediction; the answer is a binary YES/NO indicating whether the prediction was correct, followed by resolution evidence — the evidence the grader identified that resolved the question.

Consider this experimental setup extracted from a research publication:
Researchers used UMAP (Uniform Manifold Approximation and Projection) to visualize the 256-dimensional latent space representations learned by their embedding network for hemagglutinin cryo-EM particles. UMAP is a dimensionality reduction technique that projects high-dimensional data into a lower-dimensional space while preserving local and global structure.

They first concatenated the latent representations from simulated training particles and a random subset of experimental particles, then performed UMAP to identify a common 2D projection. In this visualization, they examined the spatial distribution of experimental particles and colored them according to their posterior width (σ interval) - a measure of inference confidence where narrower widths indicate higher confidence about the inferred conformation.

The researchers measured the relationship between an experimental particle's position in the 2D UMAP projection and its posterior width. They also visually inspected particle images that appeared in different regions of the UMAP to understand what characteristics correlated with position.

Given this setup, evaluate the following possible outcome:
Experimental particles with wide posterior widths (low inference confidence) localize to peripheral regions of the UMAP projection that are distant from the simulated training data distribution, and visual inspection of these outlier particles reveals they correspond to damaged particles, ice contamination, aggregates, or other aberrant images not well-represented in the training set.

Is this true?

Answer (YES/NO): NO